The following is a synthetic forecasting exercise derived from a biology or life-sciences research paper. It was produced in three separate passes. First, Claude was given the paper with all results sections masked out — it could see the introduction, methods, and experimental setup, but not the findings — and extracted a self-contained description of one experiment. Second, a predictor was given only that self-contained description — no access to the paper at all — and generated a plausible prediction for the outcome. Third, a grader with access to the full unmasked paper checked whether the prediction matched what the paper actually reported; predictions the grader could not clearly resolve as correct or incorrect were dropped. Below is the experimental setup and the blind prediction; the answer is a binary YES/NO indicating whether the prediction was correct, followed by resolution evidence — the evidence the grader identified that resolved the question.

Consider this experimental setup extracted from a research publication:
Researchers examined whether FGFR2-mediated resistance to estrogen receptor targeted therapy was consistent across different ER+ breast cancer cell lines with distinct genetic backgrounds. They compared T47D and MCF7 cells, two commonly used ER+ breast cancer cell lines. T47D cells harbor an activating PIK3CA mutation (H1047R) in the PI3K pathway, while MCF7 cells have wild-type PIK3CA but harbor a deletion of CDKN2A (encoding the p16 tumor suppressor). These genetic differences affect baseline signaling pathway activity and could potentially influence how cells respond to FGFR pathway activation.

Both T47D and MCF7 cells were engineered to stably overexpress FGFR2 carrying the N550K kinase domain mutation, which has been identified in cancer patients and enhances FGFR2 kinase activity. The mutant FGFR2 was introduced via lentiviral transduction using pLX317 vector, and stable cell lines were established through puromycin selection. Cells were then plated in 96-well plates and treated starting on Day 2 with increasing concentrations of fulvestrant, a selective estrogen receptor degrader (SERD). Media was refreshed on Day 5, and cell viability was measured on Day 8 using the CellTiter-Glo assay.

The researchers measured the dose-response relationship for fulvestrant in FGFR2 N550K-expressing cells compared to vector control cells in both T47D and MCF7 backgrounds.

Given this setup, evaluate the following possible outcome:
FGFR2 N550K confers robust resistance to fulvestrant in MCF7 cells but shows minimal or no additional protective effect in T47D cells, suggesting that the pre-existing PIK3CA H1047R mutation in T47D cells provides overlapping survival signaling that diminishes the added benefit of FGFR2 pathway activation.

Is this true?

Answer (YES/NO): NO